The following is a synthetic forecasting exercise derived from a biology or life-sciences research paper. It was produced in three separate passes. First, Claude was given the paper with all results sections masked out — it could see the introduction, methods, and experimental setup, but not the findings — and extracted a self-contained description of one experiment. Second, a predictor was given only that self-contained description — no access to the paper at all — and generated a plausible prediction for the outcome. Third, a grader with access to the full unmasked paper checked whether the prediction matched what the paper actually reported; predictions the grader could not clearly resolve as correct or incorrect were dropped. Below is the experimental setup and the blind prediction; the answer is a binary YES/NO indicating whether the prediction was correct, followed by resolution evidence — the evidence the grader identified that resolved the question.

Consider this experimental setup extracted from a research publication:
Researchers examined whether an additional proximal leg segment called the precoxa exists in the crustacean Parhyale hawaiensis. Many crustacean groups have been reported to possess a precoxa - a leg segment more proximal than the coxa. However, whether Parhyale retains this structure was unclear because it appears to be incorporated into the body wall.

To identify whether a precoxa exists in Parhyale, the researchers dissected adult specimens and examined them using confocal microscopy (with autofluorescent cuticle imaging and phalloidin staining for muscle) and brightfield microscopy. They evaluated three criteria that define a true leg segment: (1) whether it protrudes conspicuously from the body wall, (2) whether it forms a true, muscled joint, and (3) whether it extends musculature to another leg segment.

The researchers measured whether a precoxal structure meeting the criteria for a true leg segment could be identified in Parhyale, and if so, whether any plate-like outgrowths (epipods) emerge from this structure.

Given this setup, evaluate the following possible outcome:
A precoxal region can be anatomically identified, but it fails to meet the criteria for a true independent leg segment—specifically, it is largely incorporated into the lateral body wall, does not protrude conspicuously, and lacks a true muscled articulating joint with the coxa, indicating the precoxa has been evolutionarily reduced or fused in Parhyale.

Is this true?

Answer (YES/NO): NO